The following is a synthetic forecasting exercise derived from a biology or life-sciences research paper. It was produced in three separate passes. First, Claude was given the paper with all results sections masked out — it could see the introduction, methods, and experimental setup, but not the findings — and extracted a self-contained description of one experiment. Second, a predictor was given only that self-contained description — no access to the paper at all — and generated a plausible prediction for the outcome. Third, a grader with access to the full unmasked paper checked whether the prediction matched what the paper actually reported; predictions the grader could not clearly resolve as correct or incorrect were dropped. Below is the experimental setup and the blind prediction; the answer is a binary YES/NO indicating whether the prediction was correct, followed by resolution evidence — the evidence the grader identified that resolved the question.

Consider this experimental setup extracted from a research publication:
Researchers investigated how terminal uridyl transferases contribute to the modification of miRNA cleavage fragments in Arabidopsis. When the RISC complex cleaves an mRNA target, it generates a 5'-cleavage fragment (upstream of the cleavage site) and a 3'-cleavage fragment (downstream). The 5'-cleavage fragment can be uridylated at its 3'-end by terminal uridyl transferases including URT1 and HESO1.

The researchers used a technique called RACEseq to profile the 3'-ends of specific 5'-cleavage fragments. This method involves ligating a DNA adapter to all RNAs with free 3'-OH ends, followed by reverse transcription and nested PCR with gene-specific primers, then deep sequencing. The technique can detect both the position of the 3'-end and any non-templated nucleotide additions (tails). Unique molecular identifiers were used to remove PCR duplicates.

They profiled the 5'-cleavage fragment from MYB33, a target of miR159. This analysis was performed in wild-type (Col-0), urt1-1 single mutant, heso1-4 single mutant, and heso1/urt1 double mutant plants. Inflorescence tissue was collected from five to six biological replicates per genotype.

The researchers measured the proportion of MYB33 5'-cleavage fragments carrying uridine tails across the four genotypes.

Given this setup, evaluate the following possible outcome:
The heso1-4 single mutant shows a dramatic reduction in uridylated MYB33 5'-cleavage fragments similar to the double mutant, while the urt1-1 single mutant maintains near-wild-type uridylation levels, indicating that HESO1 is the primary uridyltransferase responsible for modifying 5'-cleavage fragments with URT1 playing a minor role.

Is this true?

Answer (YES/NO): NO